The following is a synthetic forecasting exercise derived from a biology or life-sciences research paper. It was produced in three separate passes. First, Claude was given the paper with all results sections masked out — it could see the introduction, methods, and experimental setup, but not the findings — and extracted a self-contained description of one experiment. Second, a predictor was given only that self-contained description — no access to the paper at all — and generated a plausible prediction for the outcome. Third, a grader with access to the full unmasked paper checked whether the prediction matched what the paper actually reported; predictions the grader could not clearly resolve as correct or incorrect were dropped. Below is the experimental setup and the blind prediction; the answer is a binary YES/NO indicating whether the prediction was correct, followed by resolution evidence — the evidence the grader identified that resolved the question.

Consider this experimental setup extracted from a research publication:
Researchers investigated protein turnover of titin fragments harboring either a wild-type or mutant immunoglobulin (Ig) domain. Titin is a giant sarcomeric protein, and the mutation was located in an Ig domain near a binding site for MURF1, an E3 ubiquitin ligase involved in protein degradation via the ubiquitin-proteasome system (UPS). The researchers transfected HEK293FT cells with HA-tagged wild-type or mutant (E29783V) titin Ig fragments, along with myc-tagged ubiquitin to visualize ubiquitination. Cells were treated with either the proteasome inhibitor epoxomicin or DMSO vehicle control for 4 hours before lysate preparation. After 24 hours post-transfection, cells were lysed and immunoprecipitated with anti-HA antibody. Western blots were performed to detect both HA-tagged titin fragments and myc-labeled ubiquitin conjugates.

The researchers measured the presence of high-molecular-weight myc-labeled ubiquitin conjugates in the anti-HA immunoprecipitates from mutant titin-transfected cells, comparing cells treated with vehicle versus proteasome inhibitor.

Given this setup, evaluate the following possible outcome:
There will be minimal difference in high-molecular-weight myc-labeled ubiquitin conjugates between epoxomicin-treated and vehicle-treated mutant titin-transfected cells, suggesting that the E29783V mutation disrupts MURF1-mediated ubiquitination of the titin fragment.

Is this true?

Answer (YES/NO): NO